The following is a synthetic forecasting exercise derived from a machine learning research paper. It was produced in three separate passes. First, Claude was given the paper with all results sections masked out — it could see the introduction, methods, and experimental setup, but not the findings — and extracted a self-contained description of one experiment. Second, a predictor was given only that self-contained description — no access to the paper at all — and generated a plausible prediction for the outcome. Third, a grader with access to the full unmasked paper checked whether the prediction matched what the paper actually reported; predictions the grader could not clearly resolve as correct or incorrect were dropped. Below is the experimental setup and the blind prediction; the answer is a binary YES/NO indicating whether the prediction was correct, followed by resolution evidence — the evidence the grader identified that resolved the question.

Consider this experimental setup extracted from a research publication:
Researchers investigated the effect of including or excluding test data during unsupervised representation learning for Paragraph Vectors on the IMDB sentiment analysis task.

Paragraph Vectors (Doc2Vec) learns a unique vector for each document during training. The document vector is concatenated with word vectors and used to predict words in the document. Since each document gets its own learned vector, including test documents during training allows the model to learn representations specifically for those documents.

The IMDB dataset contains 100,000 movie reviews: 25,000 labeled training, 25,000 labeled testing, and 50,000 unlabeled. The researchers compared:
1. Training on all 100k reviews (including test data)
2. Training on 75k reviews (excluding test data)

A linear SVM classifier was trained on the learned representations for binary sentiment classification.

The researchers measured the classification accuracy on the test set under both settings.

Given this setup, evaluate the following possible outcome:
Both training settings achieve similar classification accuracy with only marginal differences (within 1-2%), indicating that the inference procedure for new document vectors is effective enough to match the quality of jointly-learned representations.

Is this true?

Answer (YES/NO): YES